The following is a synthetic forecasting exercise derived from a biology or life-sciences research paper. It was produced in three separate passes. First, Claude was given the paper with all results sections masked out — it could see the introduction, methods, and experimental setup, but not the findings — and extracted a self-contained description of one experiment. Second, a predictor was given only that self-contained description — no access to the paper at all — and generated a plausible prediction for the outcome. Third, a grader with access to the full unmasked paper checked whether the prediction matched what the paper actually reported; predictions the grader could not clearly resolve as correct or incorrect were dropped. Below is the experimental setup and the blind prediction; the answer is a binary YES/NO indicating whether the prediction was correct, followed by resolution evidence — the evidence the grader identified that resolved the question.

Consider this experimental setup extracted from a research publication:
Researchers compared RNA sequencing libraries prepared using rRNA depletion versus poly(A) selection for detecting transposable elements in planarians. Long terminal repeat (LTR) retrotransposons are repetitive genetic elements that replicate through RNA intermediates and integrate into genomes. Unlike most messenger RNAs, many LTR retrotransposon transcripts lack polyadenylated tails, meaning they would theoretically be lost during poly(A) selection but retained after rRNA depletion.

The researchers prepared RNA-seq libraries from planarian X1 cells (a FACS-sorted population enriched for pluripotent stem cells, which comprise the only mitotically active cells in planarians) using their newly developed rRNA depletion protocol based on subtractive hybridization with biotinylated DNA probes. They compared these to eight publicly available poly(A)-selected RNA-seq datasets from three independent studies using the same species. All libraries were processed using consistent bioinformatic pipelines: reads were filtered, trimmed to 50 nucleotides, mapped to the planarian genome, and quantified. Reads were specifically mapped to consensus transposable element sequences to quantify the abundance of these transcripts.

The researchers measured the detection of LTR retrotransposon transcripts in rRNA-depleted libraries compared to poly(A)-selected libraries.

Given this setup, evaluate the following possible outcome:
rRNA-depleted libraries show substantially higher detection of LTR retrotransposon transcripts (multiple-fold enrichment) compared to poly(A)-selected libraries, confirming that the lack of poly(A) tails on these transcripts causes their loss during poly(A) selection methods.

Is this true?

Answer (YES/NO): YES